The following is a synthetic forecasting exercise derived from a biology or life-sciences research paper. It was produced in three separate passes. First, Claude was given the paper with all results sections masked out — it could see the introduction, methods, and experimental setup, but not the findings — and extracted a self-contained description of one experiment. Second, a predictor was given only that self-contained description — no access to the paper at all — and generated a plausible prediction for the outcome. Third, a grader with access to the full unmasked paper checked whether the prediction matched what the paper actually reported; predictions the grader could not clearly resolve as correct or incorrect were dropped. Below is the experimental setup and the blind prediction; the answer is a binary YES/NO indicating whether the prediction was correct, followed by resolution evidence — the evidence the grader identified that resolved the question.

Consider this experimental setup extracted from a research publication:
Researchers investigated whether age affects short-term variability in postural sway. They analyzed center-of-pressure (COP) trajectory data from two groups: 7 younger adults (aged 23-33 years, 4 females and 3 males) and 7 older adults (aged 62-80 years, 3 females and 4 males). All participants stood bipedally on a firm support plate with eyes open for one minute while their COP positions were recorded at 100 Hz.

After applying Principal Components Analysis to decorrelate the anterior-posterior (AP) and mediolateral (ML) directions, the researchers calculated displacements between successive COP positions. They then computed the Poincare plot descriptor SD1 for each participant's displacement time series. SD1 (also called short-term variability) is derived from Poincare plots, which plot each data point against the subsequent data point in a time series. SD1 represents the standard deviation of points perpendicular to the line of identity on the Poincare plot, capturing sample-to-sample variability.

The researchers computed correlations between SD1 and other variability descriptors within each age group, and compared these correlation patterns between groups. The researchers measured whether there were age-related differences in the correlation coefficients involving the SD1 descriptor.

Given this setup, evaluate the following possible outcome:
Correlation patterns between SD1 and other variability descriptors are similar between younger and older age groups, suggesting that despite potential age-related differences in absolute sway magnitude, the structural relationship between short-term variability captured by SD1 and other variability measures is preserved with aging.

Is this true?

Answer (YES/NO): NO